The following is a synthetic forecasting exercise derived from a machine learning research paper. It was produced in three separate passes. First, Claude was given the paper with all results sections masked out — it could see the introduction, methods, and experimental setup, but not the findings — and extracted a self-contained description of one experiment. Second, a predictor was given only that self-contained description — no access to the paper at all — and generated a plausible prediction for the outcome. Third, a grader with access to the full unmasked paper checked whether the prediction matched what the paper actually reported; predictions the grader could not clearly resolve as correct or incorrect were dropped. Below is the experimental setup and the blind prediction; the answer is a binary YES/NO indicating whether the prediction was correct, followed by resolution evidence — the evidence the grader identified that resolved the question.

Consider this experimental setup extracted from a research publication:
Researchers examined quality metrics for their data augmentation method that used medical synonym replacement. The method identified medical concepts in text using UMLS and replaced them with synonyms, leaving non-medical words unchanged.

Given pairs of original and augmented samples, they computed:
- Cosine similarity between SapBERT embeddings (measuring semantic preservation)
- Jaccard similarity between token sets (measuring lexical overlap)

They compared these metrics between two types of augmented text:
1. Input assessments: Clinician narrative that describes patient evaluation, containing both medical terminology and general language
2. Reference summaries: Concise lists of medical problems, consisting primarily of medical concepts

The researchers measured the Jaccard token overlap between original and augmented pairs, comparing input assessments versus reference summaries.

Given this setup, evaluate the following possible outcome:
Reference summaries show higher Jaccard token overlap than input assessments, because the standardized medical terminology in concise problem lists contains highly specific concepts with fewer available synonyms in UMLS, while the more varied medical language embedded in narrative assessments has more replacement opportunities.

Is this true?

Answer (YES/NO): NO